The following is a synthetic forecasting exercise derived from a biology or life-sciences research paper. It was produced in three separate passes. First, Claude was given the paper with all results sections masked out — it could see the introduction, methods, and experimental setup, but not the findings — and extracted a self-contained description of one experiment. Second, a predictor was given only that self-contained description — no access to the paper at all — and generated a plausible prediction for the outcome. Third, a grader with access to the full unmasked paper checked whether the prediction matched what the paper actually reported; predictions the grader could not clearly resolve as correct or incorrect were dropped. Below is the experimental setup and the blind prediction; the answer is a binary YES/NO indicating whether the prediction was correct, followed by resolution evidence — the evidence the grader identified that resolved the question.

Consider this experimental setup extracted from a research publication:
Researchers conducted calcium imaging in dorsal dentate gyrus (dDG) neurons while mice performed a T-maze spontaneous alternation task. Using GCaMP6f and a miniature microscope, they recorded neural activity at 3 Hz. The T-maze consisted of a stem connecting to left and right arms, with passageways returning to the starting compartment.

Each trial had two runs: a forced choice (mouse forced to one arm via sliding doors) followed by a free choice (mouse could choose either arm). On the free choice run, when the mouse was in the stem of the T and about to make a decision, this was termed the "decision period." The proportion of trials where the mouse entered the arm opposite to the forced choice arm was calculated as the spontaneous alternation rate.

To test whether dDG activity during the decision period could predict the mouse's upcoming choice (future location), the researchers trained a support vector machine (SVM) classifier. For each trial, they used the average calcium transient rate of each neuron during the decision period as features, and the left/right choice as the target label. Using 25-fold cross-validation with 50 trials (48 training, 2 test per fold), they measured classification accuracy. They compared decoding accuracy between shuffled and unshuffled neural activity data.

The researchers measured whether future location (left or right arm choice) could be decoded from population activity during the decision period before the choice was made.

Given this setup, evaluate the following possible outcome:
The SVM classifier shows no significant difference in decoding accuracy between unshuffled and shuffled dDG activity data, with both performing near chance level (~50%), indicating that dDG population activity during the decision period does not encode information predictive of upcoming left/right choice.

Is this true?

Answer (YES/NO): NO